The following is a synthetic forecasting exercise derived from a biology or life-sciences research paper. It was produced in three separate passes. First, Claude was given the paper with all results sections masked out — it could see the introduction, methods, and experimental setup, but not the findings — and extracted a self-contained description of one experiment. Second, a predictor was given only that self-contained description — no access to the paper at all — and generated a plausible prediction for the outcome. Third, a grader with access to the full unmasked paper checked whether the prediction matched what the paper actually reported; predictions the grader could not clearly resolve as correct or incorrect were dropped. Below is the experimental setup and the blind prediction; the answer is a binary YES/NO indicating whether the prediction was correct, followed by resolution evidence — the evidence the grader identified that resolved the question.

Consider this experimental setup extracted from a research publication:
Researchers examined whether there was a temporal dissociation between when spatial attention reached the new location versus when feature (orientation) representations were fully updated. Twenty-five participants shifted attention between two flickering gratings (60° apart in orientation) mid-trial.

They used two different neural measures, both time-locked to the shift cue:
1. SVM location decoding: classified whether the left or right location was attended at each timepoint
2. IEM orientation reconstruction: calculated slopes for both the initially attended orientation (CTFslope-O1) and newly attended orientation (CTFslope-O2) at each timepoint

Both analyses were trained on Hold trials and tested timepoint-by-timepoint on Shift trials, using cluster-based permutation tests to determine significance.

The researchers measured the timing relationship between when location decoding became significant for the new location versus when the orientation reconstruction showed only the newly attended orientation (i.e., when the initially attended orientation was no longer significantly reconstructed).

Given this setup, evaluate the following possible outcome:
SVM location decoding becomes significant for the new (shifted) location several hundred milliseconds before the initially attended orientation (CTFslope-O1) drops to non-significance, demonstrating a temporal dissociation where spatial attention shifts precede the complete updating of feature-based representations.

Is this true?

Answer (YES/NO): NO